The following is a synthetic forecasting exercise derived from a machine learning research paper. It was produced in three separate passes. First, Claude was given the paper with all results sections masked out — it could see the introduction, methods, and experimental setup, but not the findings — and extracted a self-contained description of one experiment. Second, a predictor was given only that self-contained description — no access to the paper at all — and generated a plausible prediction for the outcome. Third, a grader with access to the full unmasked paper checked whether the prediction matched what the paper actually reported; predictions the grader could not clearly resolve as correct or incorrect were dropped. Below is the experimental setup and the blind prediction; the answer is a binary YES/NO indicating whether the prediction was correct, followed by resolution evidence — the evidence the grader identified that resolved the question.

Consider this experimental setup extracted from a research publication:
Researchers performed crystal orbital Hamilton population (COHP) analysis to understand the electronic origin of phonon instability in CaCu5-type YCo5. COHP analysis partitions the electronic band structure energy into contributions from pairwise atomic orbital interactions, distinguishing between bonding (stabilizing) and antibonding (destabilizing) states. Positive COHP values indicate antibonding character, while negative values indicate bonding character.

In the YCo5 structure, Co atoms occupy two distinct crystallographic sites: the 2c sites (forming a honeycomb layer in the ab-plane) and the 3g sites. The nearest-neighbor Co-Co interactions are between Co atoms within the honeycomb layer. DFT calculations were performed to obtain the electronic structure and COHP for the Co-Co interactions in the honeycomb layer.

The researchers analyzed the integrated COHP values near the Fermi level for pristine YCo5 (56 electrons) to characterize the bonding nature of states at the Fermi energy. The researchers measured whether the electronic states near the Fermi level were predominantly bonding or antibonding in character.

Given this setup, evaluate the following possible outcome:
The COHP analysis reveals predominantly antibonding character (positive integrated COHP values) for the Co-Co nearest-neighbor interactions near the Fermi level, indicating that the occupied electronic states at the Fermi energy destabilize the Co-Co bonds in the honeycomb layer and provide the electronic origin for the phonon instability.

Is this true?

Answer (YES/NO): YES